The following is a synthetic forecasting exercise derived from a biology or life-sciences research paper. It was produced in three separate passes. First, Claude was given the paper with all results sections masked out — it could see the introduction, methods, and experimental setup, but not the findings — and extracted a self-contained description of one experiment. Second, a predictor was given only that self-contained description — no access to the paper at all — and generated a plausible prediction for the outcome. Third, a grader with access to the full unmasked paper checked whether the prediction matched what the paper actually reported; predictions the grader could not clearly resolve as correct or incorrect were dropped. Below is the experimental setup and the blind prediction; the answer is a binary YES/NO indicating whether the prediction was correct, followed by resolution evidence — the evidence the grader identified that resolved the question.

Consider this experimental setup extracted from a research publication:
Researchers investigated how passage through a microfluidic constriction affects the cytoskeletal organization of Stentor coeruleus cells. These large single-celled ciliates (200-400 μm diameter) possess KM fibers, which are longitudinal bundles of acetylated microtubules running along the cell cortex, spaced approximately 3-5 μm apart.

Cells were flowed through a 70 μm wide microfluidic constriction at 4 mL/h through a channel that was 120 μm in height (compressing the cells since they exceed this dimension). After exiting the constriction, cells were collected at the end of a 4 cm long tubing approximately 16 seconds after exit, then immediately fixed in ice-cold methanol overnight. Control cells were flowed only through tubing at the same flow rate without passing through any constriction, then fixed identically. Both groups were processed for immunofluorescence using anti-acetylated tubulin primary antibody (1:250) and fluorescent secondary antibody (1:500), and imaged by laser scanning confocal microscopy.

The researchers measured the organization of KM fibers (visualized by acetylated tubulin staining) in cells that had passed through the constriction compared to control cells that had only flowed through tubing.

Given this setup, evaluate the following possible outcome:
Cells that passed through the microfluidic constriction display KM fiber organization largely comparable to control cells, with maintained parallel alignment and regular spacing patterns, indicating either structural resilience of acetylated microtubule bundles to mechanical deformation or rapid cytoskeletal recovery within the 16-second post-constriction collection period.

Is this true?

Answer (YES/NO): NO